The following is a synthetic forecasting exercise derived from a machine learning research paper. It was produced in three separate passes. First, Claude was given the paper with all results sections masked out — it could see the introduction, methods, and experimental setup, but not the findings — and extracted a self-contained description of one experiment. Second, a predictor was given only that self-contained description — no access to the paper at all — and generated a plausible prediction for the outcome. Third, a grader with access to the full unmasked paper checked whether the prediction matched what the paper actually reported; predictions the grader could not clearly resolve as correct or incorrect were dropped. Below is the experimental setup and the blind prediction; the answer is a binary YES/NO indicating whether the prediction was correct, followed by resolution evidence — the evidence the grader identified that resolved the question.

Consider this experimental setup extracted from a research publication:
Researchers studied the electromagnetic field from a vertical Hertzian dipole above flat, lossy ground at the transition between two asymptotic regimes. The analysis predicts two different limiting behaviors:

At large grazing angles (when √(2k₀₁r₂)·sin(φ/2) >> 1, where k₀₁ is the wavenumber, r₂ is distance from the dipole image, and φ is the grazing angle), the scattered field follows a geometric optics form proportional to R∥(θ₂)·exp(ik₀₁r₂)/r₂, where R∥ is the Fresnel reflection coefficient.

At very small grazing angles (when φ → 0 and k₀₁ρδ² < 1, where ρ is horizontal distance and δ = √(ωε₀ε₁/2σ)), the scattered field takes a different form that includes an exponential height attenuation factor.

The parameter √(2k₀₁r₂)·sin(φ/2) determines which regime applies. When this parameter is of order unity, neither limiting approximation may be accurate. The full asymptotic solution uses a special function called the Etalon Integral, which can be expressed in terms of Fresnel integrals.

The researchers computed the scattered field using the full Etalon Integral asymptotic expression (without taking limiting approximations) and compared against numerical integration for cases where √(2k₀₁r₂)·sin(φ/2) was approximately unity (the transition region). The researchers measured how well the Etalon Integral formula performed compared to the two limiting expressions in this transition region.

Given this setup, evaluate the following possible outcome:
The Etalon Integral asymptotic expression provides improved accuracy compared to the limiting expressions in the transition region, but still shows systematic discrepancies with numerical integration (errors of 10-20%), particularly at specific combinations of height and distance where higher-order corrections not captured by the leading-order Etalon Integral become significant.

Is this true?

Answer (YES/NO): NO